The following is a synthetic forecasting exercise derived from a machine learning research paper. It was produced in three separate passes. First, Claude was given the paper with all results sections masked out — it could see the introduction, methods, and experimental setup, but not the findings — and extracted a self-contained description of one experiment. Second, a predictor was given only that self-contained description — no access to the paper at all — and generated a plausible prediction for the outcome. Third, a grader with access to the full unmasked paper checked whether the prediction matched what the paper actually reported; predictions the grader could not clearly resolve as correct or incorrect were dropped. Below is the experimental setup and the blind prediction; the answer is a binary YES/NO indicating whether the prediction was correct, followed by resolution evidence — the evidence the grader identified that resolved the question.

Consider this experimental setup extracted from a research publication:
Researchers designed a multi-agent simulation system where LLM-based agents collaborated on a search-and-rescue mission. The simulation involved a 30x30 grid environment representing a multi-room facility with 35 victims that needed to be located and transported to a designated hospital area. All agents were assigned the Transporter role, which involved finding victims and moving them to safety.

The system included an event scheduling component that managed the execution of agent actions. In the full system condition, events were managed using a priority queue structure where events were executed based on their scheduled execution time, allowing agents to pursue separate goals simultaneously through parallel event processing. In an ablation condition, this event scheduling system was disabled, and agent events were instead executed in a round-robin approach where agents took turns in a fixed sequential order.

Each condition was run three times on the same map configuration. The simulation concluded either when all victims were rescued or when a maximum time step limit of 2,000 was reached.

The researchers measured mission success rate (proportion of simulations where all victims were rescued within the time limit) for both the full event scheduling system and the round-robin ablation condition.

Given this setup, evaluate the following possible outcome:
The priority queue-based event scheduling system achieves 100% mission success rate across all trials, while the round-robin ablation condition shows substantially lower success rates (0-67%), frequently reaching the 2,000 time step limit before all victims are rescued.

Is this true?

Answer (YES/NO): YES